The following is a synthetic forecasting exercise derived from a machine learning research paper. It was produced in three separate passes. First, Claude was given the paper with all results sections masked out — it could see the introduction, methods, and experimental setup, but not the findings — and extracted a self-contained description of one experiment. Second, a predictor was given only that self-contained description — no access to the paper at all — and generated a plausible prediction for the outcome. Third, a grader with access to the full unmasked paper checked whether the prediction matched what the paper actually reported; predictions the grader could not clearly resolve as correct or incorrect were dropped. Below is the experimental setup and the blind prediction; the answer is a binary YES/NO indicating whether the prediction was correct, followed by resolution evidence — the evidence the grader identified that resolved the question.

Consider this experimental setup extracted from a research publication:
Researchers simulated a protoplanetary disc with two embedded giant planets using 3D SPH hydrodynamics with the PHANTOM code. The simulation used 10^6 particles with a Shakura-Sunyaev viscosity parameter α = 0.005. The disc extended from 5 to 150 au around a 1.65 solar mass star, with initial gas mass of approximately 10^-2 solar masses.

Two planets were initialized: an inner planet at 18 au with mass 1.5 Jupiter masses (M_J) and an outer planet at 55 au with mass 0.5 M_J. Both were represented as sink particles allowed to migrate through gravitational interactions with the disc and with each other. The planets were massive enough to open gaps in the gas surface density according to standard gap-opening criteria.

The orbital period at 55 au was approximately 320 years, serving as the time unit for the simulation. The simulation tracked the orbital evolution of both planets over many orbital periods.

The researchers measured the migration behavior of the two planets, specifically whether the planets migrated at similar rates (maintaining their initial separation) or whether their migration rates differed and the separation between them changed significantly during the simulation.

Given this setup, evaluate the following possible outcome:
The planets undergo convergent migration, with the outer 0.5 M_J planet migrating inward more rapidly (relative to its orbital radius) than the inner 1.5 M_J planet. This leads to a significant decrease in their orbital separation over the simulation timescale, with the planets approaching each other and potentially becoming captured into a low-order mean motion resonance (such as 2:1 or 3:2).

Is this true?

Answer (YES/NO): NO